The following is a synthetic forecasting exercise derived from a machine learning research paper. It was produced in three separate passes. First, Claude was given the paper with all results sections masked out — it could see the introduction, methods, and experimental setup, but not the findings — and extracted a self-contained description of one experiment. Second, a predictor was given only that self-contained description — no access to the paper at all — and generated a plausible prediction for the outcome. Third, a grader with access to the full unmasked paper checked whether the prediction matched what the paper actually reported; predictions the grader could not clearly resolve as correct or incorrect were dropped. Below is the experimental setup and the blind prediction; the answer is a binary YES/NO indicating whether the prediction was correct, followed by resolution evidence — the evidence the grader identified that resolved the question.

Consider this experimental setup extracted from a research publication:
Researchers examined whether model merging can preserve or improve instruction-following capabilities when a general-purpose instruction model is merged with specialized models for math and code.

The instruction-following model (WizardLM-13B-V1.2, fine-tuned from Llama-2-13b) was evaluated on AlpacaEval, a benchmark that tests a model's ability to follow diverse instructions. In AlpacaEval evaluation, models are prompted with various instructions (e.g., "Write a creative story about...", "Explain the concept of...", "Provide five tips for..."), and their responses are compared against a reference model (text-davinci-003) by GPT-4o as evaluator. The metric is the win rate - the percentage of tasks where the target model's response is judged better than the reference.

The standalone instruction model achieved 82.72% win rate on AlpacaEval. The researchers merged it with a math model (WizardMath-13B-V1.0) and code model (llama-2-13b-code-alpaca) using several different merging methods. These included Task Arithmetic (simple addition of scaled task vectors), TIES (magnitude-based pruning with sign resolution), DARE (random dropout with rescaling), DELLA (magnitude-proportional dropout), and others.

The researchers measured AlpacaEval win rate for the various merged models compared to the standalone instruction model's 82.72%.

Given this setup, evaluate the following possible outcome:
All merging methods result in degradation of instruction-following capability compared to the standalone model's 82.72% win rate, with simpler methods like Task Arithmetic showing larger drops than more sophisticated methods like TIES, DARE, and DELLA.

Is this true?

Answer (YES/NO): NO